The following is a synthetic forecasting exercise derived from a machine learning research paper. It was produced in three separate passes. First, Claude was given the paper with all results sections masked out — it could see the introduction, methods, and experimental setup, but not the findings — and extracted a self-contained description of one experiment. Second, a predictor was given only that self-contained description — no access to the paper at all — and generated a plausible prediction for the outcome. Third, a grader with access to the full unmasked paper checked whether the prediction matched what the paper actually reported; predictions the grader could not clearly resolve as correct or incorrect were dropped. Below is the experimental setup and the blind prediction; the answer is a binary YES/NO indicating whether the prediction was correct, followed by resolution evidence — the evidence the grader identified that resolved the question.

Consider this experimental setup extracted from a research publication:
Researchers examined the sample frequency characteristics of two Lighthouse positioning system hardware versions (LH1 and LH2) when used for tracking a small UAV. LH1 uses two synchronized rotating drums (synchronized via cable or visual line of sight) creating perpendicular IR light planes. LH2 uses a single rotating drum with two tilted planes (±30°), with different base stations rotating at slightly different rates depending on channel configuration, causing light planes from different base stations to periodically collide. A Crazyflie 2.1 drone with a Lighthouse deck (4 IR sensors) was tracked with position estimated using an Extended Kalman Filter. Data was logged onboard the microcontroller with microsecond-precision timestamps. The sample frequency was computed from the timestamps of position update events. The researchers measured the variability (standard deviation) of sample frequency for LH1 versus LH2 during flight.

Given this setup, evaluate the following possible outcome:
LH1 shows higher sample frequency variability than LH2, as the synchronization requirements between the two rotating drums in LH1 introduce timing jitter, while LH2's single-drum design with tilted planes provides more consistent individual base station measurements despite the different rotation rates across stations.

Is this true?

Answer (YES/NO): NO